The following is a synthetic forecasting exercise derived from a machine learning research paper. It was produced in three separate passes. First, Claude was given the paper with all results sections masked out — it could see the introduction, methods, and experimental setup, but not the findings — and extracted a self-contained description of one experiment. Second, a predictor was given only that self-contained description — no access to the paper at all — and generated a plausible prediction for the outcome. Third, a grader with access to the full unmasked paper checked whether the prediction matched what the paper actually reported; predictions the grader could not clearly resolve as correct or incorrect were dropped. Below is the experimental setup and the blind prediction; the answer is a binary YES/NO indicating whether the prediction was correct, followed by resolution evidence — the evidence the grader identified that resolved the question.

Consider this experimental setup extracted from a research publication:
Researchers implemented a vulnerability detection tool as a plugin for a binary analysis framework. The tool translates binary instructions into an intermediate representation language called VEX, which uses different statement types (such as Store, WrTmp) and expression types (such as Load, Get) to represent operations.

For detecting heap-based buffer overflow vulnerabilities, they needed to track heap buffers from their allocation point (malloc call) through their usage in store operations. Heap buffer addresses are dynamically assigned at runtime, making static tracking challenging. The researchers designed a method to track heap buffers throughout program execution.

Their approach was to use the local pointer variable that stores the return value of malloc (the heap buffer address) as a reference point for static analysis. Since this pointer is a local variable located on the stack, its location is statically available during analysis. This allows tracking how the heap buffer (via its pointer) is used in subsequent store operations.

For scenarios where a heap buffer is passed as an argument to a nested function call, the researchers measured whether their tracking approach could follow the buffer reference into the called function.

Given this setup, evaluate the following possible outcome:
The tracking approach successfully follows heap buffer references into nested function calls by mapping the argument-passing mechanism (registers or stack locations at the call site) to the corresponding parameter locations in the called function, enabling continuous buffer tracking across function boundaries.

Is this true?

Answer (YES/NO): YES